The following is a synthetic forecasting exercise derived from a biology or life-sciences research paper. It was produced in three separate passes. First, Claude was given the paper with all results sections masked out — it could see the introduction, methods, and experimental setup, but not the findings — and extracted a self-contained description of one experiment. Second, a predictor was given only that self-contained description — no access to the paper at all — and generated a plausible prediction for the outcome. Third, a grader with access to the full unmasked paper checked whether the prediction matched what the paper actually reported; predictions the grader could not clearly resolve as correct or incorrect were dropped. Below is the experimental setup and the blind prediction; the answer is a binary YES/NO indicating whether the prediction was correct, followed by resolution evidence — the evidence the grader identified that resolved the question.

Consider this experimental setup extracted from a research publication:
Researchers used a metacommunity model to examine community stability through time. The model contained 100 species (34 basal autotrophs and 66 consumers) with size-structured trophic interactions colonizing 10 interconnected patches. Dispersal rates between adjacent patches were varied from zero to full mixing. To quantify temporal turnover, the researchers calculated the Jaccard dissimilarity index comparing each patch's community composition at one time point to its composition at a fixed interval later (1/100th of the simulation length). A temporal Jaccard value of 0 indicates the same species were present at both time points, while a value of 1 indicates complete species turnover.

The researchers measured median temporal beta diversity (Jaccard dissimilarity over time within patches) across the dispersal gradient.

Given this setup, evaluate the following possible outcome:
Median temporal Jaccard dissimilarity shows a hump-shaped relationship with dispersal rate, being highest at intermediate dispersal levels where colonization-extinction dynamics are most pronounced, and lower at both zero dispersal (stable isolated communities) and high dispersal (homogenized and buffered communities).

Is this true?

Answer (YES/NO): NO